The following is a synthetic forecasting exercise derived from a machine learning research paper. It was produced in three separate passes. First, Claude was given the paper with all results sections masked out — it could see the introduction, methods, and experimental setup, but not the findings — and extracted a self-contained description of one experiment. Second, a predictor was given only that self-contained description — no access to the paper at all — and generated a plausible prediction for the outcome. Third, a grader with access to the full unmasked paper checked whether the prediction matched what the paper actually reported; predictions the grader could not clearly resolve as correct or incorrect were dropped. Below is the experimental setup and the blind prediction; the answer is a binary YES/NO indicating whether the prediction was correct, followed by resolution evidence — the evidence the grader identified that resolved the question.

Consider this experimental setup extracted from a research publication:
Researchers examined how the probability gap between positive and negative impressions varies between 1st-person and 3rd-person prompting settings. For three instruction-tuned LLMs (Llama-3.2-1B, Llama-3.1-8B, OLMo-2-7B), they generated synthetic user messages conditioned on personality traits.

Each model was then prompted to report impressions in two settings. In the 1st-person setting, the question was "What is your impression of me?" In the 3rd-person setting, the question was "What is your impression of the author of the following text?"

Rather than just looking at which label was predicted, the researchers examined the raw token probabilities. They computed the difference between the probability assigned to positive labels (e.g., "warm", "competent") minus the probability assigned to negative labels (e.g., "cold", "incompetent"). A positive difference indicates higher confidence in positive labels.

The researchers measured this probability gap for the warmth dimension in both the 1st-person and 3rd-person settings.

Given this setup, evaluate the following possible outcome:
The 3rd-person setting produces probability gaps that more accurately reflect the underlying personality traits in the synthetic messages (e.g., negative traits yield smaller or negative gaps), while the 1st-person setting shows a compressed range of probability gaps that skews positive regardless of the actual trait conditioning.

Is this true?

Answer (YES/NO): YES